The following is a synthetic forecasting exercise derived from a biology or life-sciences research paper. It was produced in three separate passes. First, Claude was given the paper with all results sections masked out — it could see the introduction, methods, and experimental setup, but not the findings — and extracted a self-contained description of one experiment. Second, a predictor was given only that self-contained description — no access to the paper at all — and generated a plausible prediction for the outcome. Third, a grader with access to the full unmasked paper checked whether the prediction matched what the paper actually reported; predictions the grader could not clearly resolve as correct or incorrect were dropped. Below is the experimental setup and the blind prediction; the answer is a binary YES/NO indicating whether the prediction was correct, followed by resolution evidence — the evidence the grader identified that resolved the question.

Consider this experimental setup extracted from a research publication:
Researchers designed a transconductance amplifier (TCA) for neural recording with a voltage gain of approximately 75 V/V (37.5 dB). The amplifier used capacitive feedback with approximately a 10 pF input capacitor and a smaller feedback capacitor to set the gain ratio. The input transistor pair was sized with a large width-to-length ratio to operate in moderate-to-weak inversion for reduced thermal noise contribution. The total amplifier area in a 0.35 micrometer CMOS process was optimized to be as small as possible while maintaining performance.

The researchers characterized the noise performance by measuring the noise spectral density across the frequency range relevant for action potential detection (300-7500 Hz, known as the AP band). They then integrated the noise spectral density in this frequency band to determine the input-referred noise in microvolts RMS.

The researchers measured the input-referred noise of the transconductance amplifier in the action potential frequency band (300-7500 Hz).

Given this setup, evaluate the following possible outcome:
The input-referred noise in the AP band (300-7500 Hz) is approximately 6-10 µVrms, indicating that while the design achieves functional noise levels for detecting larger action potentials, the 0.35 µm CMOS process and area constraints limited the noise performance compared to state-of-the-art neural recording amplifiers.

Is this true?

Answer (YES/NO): NO